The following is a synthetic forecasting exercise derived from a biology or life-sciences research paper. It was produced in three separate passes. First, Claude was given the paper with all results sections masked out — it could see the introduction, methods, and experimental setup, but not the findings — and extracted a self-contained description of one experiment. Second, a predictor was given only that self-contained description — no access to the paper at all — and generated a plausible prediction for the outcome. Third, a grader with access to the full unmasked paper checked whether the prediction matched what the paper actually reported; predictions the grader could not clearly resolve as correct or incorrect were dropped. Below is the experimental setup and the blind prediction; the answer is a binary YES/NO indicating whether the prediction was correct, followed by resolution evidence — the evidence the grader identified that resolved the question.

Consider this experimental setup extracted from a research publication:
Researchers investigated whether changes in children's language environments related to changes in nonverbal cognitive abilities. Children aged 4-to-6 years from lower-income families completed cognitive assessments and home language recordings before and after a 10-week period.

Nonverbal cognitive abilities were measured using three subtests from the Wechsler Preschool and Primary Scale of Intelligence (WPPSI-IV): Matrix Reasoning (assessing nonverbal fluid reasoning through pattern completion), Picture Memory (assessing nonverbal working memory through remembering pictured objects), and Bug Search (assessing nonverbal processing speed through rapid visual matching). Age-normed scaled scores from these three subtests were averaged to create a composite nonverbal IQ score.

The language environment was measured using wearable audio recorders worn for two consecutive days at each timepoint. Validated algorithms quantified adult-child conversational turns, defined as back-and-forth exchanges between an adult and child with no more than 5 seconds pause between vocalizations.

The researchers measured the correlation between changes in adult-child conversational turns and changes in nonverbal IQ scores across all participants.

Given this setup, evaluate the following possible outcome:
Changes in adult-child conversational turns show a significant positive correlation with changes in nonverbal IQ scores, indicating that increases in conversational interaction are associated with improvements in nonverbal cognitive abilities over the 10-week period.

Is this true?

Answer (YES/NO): YES